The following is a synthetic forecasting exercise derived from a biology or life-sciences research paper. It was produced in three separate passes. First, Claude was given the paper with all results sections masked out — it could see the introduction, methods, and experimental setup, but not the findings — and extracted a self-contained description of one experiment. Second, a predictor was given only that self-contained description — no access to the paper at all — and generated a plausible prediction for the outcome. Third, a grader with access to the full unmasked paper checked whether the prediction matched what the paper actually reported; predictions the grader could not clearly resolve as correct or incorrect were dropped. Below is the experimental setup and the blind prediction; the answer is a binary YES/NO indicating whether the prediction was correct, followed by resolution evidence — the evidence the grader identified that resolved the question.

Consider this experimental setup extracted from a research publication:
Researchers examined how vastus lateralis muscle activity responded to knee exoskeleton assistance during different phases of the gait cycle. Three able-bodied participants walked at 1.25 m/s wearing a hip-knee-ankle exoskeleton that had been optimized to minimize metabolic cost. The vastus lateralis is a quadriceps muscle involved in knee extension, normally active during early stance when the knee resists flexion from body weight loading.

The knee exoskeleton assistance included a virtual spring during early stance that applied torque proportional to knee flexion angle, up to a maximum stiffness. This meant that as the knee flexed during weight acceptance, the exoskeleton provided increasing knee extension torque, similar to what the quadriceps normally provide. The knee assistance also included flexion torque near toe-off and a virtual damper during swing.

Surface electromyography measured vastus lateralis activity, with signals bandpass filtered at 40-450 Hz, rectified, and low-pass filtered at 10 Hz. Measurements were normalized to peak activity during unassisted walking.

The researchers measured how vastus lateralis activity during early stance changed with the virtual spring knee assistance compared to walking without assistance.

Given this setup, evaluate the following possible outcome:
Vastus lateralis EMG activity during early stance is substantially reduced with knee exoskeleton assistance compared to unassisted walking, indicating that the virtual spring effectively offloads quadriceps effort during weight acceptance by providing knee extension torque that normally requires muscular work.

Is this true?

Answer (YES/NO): NO